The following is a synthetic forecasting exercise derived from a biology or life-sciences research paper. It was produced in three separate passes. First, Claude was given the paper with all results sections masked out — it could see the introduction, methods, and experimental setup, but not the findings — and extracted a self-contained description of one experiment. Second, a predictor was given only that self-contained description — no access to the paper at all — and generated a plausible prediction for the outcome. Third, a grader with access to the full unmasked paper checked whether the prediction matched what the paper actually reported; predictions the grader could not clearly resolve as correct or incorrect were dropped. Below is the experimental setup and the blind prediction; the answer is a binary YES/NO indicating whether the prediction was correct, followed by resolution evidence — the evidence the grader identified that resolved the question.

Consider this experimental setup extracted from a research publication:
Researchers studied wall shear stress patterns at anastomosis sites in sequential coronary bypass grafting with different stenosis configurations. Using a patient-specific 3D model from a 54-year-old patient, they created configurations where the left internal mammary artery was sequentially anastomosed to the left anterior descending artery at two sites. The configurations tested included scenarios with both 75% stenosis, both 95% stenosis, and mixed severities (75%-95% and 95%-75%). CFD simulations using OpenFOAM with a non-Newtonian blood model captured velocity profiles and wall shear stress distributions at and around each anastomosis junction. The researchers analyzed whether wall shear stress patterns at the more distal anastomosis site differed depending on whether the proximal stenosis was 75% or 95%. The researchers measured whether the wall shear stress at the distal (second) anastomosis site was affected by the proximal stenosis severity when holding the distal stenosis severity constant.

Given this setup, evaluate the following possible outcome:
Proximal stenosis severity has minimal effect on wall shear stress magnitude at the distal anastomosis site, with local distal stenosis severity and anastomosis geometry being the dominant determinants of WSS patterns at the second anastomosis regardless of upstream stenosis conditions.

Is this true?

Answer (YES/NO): YES